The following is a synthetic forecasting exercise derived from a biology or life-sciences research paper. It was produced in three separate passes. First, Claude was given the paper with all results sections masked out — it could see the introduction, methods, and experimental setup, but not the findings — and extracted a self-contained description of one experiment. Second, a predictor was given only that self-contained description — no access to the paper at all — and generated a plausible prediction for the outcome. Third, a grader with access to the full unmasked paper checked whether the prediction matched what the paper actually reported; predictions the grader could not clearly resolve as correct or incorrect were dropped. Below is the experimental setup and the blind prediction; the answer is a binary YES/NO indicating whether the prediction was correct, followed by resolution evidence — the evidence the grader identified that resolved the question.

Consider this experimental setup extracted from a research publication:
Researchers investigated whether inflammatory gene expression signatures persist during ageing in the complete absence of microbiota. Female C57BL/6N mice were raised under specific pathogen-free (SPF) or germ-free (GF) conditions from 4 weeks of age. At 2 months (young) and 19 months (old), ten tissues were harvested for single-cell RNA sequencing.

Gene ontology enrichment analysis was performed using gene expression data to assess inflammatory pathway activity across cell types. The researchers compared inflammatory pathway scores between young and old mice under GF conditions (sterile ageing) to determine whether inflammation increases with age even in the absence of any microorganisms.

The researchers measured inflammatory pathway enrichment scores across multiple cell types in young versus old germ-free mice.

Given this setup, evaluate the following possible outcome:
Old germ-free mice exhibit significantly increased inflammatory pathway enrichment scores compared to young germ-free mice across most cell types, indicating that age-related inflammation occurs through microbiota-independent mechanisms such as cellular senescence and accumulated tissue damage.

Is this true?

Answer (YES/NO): YES